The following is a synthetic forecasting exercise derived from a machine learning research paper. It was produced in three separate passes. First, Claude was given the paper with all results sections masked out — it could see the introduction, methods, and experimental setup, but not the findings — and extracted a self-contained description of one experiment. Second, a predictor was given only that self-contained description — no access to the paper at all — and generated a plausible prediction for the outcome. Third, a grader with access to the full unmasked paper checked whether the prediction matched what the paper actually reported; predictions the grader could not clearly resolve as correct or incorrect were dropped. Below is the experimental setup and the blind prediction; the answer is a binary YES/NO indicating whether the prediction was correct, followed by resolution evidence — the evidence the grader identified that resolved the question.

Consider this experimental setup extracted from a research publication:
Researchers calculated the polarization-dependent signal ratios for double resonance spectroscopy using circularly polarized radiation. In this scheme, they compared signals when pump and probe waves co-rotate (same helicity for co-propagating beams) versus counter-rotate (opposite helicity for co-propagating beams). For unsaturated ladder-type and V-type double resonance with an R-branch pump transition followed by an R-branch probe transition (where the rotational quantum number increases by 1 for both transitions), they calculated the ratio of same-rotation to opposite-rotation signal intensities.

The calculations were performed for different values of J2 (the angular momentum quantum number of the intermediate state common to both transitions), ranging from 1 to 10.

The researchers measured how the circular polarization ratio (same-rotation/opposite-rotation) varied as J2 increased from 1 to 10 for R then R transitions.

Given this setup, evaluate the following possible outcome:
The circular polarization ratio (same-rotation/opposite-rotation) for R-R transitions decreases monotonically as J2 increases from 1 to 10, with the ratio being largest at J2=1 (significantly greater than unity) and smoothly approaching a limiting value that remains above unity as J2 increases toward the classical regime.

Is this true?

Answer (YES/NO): NO